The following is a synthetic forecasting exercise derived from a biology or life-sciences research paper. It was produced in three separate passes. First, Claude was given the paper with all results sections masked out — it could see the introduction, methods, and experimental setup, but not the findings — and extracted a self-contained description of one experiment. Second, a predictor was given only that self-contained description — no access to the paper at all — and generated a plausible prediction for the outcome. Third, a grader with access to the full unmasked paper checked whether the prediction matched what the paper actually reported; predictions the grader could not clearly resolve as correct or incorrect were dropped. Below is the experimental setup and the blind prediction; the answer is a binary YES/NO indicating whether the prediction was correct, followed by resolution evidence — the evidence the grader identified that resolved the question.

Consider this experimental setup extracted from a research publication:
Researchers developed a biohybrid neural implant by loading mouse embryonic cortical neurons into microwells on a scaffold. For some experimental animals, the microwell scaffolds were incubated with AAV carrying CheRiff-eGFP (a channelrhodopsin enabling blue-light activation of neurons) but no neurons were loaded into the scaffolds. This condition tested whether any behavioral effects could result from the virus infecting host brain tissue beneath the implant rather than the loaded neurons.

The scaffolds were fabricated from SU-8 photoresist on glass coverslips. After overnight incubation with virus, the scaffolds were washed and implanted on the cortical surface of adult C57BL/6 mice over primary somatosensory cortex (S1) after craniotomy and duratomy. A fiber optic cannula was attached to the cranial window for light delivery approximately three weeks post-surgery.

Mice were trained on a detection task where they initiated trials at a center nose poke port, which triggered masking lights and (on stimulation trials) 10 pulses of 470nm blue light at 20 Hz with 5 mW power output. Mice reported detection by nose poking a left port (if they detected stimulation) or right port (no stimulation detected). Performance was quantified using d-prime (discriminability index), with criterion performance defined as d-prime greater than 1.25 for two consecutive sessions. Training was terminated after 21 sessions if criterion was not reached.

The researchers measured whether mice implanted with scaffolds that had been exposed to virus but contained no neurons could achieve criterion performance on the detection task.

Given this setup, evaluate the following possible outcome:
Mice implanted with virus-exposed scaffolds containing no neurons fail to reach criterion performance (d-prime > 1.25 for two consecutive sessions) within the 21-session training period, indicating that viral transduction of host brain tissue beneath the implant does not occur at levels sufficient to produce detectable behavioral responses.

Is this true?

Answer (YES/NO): YES